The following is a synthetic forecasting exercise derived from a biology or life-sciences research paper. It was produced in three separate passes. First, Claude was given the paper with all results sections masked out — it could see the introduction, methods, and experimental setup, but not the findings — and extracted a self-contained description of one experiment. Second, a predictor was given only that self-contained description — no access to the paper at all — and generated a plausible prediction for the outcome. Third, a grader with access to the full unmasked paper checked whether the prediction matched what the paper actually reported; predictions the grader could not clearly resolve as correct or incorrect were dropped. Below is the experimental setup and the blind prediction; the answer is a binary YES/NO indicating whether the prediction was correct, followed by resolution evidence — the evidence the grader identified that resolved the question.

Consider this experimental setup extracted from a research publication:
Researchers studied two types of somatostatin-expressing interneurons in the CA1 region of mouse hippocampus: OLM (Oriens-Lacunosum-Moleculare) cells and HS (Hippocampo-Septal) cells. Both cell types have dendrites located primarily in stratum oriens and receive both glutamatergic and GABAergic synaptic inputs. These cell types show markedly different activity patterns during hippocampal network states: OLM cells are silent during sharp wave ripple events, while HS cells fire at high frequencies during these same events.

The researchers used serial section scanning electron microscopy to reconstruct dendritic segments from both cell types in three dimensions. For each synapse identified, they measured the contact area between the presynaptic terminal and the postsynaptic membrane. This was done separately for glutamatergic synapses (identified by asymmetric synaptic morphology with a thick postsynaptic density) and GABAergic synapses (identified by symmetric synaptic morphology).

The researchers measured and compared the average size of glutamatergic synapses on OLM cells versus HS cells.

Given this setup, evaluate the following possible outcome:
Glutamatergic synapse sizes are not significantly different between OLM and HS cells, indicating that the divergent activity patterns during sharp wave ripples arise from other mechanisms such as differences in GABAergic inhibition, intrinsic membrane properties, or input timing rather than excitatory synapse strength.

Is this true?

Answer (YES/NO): YES